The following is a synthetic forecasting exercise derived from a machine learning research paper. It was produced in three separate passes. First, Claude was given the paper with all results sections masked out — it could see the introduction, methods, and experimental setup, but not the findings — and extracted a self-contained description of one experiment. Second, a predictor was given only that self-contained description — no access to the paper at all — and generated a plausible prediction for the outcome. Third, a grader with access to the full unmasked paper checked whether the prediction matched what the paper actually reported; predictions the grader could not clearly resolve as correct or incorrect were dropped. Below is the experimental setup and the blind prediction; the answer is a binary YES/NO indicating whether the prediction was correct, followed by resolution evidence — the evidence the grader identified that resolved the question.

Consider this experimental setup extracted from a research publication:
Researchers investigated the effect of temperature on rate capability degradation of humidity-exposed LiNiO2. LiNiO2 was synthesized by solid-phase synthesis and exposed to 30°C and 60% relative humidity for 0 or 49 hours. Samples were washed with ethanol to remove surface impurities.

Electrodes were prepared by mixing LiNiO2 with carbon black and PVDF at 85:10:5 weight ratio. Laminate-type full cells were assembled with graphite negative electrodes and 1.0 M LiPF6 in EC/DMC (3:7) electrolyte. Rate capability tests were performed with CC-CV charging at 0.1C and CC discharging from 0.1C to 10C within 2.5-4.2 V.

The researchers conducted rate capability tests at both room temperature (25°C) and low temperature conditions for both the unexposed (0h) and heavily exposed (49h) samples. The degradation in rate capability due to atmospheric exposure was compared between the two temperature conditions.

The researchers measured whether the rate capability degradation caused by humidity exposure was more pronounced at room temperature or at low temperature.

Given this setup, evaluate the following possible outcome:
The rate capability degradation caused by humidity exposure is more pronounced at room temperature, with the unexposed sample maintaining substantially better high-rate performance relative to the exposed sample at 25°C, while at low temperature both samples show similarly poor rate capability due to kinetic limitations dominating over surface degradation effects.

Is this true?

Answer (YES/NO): NO